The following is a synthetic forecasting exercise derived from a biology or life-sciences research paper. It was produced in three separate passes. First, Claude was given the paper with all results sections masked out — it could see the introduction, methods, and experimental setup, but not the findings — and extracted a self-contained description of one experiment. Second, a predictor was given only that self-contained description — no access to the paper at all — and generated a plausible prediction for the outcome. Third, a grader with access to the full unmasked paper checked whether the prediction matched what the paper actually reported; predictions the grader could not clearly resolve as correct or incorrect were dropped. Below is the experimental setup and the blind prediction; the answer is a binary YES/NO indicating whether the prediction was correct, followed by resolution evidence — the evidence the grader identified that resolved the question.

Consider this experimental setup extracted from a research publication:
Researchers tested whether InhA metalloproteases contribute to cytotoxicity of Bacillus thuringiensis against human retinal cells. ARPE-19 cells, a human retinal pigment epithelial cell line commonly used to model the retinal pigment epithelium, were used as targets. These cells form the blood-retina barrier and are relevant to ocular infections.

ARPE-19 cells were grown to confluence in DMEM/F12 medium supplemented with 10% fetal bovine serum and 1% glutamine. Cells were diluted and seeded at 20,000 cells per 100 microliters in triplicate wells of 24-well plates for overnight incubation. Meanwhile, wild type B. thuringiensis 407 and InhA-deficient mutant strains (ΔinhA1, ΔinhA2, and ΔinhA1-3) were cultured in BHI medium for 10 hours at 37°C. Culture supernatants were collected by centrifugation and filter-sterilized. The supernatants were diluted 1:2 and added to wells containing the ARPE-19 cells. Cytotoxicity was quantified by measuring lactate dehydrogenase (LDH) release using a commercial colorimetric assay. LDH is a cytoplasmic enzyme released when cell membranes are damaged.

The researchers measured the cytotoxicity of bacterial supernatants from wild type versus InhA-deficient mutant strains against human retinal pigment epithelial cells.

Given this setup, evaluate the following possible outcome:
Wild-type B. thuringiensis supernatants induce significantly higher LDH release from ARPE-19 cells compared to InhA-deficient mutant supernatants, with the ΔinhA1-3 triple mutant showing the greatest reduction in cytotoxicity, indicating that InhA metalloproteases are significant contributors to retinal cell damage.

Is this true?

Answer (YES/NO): NO